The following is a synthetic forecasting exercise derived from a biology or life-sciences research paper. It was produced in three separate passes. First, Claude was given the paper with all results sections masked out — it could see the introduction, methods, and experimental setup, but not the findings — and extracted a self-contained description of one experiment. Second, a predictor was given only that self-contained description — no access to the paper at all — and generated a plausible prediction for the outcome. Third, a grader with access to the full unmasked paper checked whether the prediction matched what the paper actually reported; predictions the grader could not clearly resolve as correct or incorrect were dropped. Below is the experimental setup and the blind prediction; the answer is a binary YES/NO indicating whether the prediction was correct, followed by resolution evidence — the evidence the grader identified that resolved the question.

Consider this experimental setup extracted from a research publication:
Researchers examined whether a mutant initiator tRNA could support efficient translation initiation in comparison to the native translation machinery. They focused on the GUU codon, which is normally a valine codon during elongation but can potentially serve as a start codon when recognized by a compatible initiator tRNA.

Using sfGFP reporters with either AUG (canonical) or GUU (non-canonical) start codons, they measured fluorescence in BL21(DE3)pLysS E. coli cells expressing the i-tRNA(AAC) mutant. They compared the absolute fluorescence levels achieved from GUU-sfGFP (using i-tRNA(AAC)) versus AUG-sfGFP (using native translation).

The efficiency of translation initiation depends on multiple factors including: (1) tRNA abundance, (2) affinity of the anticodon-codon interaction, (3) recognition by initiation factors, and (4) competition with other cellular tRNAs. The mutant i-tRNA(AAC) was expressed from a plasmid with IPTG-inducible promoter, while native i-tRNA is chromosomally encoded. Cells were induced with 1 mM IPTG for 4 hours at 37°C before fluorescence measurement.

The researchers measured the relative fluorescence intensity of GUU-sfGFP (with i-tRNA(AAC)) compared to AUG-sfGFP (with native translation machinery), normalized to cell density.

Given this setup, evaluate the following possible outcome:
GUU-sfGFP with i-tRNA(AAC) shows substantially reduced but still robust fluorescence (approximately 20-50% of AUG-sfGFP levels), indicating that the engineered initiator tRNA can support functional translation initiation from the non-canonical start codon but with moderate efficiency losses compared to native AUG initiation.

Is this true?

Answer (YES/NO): NO